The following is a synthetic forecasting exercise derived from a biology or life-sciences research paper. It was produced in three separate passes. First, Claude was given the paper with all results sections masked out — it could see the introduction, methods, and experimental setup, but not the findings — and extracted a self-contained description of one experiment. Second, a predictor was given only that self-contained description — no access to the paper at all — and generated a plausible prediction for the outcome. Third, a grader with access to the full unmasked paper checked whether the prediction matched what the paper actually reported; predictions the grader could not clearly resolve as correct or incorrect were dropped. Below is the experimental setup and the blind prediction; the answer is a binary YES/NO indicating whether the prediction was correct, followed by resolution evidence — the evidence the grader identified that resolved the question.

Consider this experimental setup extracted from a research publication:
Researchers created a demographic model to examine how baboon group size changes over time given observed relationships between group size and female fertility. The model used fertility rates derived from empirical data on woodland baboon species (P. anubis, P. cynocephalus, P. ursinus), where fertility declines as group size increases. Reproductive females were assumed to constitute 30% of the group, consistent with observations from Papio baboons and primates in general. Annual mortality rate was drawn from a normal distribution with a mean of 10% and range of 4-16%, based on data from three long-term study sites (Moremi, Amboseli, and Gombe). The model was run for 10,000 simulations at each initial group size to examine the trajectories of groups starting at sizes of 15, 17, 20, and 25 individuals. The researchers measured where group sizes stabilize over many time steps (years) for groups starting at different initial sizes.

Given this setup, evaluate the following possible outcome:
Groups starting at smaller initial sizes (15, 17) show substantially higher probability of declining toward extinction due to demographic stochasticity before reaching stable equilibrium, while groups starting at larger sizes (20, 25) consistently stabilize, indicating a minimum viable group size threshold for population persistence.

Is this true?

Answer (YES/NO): NO